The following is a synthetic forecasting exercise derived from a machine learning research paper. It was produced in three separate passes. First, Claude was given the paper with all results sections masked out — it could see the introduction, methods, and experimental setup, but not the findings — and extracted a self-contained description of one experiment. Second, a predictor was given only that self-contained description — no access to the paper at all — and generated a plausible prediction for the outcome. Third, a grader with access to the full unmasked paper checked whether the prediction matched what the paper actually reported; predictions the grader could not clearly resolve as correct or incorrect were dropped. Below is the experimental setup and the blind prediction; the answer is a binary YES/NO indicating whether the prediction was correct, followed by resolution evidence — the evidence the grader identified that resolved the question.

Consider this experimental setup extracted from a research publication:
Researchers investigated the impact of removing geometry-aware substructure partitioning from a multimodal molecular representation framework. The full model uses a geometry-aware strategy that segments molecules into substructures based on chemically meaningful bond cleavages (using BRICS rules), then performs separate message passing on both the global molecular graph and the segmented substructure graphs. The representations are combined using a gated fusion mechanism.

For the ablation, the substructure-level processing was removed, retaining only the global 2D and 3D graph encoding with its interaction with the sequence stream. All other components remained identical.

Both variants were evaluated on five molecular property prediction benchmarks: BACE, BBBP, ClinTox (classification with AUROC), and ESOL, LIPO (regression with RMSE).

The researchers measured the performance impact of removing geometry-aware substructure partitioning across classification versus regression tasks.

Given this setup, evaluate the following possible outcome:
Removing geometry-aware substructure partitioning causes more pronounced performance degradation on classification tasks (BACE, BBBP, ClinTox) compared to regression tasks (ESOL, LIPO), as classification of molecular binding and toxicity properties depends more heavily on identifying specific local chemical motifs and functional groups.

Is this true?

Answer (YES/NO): NO